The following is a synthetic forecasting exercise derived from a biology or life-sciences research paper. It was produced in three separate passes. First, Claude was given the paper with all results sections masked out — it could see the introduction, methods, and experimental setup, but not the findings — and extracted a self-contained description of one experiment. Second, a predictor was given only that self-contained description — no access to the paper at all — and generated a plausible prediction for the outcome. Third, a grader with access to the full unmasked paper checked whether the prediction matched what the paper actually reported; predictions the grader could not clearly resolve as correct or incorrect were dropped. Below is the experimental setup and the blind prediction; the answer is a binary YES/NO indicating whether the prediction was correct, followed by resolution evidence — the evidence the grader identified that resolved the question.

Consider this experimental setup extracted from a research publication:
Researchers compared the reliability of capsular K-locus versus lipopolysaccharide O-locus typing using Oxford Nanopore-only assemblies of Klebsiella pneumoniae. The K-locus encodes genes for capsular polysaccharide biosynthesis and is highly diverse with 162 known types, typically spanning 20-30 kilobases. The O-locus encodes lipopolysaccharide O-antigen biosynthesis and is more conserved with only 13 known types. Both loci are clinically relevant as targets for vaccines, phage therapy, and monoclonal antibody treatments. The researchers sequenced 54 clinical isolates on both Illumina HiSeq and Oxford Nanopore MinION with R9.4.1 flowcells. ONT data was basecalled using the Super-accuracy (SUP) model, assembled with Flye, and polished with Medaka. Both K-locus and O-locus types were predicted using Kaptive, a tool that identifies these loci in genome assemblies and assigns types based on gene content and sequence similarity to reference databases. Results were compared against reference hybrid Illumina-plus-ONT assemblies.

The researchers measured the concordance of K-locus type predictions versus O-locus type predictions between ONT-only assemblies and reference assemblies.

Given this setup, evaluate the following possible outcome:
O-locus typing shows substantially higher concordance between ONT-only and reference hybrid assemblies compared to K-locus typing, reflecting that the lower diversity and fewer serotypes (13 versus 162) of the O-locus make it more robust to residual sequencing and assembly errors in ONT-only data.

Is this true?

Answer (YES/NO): NO